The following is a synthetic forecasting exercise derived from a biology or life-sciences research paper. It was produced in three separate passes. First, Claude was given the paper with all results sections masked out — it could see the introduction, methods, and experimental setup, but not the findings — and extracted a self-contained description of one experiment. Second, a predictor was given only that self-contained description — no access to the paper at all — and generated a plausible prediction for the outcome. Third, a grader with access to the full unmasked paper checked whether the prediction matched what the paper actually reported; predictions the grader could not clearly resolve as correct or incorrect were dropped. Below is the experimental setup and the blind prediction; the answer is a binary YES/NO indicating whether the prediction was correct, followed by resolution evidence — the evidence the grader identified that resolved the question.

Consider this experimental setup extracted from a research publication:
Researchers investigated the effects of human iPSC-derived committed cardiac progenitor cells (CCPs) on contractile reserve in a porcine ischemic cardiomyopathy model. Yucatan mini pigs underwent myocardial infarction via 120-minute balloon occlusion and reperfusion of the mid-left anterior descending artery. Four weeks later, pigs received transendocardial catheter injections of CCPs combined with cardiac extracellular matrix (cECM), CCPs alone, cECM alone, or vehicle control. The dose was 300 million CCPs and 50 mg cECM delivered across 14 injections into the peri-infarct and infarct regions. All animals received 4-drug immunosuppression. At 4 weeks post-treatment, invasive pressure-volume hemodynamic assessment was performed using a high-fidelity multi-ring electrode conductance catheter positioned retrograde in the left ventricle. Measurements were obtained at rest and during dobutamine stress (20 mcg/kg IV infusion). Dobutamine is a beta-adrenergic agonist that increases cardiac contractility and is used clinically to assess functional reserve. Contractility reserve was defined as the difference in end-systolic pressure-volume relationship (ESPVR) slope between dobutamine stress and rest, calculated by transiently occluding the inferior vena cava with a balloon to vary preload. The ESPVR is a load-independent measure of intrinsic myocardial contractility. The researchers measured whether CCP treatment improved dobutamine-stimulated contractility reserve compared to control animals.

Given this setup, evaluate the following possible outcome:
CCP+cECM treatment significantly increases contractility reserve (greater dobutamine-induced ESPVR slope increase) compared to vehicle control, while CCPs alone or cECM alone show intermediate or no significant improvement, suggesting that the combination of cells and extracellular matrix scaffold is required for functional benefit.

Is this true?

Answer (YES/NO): NO